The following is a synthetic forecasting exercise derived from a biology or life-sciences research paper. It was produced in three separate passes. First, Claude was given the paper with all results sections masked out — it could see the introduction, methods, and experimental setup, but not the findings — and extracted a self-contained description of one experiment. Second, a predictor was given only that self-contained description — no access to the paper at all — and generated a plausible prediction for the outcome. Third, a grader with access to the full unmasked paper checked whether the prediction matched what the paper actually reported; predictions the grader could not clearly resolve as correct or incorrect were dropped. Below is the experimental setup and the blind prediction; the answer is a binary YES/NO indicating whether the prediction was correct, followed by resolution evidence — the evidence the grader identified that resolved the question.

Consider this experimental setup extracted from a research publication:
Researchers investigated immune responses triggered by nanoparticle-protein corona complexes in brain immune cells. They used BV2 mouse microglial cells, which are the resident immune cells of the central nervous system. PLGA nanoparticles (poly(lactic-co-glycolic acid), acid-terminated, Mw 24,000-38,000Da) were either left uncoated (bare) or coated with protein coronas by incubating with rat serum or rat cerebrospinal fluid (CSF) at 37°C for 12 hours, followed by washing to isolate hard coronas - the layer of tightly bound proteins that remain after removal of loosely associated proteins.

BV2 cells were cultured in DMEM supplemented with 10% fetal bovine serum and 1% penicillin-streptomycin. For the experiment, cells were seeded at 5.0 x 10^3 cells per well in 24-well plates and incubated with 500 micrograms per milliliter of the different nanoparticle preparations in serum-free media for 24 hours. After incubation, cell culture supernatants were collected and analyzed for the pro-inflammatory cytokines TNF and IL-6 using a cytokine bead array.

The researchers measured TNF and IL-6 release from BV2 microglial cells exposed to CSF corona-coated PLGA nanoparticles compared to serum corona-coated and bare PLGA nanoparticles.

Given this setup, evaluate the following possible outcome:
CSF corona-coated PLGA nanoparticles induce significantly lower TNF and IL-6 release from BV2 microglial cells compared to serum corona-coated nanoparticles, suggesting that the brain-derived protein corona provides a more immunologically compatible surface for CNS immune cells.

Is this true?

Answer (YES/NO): NO